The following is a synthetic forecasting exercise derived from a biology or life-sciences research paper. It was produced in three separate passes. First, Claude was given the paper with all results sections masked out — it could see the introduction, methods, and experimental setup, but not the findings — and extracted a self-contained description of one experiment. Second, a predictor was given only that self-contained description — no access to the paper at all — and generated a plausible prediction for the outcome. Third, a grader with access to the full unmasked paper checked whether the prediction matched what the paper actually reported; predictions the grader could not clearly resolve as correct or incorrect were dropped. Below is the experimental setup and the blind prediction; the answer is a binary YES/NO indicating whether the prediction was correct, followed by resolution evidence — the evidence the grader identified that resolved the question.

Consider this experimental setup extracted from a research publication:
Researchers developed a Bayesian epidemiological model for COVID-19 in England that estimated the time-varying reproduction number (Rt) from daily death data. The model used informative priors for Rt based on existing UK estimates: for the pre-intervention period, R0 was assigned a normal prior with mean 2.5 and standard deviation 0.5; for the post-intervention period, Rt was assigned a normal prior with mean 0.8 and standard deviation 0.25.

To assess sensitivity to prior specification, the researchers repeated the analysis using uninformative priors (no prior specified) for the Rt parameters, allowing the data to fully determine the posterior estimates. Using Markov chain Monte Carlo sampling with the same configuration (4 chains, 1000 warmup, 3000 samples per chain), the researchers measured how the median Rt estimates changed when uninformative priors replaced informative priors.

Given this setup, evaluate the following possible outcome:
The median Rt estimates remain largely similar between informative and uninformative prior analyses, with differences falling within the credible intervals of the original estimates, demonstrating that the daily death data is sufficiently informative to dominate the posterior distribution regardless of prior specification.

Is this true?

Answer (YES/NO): YES